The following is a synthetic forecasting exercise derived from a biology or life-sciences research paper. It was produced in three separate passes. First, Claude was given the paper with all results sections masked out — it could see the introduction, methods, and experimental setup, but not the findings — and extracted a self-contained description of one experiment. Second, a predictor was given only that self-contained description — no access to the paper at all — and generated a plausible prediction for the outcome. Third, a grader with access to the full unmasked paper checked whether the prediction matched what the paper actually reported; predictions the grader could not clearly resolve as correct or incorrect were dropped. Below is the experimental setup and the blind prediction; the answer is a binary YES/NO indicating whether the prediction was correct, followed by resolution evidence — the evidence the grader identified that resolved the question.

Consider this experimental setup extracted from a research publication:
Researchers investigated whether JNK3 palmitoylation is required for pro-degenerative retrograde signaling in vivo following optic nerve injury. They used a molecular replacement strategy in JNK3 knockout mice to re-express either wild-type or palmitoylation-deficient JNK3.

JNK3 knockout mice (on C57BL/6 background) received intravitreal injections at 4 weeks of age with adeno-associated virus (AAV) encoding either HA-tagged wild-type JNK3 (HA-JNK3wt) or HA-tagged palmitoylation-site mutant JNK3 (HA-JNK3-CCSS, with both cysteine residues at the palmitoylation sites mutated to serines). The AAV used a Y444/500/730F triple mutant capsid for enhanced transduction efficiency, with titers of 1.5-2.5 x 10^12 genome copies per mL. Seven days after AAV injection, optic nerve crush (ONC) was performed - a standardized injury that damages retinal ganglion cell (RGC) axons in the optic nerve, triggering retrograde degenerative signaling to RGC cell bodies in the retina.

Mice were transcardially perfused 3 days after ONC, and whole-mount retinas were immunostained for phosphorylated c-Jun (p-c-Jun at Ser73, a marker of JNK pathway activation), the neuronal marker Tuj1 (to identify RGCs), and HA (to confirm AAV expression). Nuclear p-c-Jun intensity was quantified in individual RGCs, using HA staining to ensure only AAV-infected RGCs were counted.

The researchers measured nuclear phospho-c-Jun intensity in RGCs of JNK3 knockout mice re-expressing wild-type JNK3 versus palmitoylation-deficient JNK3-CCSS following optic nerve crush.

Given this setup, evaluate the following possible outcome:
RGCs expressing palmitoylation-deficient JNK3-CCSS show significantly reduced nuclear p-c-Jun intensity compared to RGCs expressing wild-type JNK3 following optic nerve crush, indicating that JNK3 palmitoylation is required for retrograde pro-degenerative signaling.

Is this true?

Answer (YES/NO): YES